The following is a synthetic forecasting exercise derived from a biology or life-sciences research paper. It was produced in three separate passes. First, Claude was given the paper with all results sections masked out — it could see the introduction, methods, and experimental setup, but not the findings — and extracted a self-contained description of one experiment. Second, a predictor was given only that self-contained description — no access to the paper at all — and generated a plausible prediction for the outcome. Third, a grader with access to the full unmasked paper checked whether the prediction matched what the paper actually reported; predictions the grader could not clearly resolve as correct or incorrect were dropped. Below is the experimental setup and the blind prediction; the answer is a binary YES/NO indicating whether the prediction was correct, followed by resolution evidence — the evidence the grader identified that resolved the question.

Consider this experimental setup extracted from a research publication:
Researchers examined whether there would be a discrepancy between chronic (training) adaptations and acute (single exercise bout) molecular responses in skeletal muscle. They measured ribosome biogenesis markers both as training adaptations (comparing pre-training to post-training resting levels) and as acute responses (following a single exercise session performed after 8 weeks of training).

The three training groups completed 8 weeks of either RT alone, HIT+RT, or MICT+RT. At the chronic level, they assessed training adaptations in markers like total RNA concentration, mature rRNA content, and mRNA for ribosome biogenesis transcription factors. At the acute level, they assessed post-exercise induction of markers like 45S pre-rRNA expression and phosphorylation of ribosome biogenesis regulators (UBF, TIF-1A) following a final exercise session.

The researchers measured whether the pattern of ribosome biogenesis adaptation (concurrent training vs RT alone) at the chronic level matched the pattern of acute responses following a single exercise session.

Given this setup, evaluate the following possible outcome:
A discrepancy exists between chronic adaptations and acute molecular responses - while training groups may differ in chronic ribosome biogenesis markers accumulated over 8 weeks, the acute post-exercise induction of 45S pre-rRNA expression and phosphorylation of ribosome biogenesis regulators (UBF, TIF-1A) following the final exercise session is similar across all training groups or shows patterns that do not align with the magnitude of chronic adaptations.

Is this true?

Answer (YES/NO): YES